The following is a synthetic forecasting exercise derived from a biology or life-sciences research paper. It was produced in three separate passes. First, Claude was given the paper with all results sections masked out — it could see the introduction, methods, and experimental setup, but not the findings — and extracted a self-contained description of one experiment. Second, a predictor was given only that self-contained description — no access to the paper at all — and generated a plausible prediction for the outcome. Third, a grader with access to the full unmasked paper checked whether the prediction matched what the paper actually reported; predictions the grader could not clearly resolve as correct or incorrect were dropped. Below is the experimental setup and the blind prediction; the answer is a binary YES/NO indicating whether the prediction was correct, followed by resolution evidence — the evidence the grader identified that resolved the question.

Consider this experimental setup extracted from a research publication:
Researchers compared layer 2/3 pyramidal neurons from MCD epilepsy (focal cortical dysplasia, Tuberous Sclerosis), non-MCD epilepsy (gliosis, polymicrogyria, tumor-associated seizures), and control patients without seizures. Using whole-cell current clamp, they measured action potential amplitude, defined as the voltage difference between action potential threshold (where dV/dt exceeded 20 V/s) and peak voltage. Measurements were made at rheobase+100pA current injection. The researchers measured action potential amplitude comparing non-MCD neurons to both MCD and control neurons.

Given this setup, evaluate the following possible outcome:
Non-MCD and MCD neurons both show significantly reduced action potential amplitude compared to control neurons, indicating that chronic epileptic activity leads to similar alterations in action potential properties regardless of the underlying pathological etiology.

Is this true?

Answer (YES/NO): NO